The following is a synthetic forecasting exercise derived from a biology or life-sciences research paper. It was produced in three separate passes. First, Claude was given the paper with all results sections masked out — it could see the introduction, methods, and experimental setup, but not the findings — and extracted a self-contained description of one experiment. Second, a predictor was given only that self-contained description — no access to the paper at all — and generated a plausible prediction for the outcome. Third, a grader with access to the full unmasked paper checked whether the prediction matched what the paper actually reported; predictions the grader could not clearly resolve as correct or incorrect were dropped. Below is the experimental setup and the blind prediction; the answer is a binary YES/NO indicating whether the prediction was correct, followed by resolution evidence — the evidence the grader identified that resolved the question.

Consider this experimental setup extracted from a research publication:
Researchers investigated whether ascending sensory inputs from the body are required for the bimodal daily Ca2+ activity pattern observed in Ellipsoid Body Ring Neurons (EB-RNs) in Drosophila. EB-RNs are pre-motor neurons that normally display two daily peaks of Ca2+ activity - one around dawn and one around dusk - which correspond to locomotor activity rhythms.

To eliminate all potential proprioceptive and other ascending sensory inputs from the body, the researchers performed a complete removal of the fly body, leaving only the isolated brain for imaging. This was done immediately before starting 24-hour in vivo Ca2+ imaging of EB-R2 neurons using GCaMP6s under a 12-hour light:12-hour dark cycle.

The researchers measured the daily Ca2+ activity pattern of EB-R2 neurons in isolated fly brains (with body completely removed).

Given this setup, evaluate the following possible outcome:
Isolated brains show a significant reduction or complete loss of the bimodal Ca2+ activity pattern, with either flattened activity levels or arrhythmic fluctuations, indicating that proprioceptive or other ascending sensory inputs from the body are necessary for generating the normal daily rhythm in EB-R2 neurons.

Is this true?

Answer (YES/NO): NO